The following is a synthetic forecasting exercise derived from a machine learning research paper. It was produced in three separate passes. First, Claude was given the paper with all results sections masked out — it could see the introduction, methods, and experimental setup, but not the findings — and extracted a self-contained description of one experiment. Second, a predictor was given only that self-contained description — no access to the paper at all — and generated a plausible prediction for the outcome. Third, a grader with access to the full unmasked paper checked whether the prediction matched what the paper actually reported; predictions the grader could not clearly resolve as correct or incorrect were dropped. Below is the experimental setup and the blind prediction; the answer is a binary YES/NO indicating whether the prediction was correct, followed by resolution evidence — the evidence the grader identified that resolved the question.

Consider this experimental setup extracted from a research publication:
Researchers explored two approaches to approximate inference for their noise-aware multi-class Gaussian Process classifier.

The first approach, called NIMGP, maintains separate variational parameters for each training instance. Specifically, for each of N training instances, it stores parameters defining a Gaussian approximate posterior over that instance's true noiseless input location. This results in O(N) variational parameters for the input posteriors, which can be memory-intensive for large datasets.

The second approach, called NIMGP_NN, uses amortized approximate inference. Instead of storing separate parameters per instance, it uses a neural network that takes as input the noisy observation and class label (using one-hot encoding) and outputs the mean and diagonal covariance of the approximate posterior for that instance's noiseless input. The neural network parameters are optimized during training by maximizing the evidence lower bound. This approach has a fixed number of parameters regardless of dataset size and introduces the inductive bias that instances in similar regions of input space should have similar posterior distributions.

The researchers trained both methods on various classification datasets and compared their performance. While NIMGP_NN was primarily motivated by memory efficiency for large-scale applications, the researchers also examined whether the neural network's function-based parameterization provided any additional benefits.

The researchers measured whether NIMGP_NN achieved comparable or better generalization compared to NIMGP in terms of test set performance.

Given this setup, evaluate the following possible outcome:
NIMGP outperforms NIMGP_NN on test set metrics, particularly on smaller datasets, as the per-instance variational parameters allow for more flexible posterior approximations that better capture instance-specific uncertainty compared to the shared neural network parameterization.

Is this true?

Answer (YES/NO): NO